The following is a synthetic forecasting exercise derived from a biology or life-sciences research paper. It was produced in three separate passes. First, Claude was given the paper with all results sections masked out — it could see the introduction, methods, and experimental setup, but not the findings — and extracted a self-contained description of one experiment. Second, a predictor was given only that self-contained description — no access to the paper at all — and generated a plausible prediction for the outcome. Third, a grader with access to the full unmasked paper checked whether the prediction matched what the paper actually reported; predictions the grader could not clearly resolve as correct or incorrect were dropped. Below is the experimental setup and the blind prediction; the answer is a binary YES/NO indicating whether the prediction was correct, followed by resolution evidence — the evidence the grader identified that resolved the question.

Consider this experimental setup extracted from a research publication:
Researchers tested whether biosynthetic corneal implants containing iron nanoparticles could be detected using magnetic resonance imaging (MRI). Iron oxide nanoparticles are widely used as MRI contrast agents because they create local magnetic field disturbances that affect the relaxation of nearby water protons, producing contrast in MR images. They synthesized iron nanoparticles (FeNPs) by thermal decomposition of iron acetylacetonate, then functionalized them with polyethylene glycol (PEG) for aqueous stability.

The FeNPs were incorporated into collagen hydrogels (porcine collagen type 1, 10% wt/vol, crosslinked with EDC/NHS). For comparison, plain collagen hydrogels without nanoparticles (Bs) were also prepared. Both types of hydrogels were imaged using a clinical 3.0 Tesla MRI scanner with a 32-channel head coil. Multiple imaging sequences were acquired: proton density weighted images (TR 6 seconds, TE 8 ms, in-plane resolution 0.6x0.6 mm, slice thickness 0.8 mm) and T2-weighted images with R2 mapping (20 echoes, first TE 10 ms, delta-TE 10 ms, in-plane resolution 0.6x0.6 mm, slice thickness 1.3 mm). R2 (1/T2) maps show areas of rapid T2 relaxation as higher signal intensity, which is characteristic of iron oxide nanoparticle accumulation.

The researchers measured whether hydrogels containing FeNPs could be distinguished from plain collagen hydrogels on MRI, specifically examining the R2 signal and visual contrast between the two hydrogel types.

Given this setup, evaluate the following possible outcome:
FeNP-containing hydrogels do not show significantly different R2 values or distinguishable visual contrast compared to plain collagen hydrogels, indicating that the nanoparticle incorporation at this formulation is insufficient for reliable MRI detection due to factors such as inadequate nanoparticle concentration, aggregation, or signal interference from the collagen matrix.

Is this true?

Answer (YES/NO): NO